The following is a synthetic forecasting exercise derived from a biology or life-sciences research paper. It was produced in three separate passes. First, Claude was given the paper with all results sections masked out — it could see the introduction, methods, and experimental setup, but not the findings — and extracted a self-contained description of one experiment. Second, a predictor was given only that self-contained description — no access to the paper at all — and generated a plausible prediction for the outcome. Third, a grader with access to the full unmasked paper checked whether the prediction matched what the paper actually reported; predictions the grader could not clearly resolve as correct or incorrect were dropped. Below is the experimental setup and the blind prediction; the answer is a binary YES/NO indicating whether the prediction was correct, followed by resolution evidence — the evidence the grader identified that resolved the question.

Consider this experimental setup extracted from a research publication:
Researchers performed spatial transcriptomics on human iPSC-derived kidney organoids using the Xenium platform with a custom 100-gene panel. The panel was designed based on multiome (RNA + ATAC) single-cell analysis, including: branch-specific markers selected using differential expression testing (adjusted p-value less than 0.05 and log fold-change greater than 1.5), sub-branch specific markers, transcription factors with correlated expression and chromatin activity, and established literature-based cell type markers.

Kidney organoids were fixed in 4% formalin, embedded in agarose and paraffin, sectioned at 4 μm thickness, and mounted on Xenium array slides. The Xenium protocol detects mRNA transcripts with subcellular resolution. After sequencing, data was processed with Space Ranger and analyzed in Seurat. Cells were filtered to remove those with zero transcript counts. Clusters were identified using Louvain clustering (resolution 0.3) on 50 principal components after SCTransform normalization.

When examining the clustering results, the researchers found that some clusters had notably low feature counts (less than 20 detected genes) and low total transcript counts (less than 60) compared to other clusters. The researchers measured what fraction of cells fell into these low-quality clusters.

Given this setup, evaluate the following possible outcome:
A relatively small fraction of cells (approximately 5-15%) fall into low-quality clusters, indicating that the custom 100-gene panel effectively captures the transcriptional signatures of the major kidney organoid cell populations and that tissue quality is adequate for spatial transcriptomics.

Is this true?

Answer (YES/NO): NO